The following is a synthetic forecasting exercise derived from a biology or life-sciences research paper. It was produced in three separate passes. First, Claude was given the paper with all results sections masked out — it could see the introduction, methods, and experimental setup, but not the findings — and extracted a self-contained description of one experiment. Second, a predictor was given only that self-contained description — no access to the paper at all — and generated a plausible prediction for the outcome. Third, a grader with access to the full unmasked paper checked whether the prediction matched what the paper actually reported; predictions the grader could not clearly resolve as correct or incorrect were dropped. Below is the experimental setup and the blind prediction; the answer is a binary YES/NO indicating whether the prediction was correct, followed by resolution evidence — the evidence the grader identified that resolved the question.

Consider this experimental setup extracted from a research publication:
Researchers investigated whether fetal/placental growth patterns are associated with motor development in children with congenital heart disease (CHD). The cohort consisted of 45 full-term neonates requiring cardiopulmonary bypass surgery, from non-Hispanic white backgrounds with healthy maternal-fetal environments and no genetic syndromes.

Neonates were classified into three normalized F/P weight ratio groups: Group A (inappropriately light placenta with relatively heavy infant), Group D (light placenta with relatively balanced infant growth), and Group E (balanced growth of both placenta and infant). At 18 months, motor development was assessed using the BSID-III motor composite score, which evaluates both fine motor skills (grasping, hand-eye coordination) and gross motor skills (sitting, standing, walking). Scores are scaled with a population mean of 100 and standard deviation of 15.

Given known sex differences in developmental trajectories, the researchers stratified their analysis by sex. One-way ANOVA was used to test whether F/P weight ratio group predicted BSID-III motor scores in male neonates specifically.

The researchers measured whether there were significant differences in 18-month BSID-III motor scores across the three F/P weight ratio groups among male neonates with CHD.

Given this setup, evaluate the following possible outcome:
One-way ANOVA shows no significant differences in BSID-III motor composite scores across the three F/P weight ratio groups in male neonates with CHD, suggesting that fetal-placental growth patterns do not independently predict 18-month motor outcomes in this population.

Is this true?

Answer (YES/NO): YES